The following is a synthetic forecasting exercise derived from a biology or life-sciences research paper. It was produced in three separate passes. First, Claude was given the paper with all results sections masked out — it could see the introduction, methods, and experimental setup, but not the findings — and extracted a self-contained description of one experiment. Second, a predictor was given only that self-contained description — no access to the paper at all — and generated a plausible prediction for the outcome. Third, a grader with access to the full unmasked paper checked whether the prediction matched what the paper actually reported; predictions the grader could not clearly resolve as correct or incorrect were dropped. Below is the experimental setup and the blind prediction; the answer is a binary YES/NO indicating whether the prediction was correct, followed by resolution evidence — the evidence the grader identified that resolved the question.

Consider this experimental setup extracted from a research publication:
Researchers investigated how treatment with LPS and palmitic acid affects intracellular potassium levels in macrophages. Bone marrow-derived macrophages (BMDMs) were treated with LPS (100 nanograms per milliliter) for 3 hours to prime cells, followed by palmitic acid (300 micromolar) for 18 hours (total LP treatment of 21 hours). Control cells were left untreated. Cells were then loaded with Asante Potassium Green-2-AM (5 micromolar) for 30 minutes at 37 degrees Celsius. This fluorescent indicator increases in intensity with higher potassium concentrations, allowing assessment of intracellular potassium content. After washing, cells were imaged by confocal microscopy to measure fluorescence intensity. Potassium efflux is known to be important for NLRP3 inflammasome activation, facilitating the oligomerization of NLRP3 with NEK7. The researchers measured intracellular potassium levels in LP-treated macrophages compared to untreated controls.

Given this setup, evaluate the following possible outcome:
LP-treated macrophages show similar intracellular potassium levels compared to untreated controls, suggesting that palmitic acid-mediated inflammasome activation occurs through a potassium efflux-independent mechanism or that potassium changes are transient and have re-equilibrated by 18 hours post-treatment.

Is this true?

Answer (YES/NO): NO